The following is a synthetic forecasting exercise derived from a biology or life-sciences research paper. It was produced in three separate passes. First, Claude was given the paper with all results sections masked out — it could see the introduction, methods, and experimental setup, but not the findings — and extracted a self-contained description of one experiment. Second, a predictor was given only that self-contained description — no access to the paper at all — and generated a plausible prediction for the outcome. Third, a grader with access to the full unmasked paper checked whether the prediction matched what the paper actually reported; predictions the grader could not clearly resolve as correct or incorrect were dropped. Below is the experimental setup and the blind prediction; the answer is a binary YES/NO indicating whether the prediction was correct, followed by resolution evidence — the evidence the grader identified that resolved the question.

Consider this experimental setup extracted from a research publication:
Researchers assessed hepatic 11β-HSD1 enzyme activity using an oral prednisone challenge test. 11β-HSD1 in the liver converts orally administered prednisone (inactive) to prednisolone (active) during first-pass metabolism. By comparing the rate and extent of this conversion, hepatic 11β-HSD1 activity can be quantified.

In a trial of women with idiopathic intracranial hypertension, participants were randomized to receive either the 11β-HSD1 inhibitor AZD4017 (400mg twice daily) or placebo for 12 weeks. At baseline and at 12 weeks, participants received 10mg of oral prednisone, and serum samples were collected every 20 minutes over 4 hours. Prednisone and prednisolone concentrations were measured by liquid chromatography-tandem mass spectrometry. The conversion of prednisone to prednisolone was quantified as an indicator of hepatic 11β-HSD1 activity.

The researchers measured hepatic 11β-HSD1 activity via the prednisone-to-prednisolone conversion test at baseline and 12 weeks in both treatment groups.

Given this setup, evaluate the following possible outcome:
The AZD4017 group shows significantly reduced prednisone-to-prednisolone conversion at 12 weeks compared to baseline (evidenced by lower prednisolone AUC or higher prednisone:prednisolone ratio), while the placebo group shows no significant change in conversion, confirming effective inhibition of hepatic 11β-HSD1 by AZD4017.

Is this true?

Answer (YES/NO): YES